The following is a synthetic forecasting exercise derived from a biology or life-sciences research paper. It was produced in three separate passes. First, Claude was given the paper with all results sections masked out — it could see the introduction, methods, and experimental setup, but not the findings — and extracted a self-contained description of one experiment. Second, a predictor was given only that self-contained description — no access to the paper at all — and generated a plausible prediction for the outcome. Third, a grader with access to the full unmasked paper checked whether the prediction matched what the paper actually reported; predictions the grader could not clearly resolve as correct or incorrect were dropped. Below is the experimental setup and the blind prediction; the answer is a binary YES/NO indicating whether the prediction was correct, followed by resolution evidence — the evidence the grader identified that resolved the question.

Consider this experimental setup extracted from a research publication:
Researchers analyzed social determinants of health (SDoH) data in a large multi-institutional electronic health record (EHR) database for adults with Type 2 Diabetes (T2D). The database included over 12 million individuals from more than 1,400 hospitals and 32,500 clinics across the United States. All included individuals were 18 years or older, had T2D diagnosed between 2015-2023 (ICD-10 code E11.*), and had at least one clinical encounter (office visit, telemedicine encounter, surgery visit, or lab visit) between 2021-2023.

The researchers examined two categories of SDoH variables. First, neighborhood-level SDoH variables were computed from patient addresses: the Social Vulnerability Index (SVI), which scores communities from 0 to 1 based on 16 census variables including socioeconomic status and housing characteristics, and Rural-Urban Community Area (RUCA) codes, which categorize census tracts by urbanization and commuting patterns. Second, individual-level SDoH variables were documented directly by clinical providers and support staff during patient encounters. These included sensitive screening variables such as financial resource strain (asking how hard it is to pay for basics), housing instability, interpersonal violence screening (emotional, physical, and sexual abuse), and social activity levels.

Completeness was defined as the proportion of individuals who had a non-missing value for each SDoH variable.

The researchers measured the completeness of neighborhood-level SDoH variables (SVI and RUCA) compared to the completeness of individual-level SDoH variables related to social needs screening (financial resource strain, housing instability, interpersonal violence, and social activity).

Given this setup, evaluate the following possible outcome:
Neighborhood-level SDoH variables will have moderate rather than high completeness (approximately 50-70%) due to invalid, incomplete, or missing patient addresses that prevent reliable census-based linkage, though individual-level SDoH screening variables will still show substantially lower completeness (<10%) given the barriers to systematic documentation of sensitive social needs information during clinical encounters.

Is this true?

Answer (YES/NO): NO